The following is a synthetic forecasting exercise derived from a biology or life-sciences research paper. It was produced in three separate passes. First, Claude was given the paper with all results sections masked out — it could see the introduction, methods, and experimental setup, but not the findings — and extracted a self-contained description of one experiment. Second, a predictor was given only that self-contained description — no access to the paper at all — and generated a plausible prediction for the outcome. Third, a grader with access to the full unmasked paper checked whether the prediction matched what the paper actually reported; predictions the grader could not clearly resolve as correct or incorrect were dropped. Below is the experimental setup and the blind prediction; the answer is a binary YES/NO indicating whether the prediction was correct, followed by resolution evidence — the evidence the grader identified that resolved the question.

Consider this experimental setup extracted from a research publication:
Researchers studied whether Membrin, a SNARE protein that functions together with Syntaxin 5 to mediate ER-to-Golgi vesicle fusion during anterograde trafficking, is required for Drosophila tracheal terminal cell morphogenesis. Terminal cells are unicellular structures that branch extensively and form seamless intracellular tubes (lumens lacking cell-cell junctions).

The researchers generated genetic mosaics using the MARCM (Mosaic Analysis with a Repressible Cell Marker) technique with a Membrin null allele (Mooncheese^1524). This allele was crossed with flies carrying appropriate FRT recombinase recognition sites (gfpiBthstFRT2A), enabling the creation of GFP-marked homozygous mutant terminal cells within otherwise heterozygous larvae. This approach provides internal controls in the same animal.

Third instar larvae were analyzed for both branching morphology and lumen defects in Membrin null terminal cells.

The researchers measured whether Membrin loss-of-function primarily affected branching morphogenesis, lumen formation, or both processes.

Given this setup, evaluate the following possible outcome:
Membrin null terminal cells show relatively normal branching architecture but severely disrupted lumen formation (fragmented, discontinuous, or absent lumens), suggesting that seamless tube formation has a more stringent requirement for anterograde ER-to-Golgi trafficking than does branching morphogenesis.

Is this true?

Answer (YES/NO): NO